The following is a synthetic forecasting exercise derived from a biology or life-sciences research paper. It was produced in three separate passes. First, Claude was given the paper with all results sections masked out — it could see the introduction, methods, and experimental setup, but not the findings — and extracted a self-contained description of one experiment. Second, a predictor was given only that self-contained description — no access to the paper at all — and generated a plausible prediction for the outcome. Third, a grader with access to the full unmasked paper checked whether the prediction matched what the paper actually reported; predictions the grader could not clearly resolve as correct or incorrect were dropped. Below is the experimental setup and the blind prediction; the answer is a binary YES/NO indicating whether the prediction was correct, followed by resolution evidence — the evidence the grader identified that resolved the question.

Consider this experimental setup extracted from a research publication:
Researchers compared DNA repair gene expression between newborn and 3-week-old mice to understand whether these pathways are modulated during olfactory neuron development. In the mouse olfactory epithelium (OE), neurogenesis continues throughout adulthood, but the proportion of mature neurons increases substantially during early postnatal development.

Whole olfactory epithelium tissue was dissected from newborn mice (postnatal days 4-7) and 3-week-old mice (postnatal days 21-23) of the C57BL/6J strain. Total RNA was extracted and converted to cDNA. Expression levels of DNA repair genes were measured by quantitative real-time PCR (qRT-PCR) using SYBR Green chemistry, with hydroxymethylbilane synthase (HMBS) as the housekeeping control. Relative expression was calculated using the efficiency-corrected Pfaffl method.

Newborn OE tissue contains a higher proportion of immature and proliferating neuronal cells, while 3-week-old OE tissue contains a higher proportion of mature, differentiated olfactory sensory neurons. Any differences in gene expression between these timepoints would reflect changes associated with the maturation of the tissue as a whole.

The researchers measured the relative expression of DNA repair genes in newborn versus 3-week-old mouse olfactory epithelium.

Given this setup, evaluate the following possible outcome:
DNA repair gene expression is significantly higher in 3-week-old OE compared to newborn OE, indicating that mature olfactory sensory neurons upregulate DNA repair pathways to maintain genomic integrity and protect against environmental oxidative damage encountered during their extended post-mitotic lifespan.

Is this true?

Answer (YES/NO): NO